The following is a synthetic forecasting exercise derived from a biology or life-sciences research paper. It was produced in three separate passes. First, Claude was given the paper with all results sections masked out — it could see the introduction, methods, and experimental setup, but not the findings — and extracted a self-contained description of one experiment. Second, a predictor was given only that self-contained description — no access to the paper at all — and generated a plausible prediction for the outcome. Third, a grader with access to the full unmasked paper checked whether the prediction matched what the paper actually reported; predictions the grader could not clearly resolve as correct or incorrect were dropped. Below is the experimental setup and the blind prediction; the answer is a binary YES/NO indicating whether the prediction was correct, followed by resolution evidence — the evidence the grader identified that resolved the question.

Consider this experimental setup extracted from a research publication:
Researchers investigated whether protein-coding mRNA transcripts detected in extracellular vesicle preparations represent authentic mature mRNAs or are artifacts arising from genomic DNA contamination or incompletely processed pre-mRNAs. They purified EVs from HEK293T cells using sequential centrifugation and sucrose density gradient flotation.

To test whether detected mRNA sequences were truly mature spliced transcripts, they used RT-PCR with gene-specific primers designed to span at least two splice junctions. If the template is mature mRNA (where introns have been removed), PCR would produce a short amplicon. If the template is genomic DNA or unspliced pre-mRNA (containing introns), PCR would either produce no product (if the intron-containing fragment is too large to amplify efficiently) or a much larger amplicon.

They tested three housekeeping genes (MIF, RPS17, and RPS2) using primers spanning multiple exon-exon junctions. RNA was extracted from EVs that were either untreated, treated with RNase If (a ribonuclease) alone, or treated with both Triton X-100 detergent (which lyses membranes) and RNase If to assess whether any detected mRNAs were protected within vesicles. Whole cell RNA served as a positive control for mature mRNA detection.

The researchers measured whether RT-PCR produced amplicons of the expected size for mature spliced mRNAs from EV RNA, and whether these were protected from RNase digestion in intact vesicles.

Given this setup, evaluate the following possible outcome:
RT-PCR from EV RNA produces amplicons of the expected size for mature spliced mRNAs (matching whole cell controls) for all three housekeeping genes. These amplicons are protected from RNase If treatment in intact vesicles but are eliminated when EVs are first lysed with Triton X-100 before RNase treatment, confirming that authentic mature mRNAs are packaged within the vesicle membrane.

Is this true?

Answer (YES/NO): NO